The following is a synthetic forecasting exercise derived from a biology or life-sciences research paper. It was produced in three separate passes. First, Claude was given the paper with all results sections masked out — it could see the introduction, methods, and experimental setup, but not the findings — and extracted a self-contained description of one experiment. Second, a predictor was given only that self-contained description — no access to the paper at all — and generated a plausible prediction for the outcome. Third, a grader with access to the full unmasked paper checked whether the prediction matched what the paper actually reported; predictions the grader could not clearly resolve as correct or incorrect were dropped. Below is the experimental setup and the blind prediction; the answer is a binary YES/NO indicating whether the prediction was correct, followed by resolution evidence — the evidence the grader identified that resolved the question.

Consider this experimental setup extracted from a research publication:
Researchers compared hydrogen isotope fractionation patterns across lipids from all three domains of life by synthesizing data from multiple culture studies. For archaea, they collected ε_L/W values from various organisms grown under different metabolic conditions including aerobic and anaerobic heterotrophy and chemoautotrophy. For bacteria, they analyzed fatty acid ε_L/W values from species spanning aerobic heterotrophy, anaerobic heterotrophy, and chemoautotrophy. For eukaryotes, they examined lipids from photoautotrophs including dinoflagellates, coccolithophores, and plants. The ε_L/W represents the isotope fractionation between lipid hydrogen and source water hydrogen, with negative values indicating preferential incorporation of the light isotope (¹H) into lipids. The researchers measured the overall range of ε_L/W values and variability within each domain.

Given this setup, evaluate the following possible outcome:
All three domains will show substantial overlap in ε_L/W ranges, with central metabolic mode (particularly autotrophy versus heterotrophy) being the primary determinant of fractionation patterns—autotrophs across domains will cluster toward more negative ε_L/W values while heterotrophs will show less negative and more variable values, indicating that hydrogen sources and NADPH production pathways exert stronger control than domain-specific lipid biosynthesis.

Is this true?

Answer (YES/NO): NO